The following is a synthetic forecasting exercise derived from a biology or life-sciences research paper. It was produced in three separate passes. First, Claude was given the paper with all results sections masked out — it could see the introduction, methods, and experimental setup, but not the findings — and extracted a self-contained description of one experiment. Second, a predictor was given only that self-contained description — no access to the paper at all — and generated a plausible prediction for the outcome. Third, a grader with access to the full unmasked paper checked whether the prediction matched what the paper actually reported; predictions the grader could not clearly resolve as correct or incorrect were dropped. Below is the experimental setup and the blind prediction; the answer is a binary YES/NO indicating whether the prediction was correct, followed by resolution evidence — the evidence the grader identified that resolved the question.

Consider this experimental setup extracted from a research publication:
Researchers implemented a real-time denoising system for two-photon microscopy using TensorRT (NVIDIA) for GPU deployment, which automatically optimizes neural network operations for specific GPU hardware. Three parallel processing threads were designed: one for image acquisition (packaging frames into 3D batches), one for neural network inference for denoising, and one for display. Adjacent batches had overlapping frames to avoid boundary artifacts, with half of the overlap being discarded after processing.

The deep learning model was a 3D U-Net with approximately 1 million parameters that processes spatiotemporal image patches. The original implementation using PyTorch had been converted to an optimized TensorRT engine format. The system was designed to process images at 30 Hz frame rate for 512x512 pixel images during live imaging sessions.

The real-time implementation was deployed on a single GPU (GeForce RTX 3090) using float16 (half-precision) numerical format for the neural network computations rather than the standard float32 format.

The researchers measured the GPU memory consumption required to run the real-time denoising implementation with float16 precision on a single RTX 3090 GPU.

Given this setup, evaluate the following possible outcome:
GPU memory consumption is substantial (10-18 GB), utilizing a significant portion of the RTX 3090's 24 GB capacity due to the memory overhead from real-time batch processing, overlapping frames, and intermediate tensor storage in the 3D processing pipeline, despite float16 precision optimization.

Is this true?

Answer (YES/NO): NO